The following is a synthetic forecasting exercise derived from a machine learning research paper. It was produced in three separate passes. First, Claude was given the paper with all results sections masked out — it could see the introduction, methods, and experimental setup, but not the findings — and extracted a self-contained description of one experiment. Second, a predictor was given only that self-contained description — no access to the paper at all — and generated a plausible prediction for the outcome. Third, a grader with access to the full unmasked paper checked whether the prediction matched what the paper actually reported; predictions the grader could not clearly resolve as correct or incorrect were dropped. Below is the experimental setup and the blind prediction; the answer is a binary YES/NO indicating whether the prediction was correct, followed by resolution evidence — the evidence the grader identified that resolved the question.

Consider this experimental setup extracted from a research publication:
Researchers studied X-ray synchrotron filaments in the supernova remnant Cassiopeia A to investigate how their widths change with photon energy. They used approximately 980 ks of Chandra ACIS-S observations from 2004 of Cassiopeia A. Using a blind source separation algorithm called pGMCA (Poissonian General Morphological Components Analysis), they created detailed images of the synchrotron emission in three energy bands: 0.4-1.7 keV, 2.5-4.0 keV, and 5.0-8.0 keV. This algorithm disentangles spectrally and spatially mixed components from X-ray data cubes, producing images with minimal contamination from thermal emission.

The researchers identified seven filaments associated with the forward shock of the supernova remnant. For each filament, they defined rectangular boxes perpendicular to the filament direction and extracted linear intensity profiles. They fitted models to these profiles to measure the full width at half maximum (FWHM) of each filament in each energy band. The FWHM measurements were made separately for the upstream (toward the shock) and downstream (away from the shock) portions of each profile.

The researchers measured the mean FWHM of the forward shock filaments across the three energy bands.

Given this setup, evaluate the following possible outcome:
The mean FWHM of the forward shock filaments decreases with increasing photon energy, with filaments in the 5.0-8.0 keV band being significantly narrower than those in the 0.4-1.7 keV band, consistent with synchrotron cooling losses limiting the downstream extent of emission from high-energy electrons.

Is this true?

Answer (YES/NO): NO